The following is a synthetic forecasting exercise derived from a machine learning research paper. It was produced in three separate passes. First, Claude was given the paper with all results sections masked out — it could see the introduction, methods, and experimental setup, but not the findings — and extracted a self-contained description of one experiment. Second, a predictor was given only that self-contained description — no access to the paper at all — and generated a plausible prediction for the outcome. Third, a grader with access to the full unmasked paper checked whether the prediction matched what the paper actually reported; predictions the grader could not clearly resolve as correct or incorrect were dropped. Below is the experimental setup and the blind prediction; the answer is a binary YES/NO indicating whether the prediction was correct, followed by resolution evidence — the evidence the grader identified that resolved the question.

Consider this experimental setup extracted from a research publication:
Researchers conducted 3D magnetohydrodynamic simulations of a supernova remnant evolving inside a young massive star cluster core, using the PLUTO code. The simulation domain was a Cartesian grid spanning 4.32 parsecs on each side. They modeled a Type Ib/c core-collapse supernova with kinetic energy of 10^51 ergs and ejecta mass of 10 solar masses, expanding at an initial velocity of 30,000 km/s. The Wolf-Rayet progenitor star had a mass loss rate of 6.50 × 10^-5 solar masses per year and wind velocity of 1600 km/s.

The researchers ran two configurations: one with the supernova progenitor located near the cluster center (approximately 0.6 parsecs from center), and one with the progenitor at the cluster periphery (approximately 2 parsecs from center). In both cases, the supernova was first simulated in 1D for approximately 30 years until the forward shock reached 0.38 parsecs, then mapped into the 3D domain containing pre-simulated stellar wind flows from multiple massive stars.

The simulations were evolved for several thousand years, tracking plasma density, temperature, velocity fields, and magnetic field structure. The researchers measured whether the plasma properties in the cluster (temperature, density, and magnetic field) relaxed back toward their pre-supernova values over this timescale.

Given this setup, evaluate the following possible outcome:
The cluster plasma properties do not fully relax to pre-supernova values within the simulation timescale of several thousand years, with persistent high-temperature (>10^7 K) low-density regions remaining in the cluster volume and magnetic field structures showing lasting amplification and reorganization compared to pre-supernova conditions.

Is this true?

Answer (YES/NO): NO